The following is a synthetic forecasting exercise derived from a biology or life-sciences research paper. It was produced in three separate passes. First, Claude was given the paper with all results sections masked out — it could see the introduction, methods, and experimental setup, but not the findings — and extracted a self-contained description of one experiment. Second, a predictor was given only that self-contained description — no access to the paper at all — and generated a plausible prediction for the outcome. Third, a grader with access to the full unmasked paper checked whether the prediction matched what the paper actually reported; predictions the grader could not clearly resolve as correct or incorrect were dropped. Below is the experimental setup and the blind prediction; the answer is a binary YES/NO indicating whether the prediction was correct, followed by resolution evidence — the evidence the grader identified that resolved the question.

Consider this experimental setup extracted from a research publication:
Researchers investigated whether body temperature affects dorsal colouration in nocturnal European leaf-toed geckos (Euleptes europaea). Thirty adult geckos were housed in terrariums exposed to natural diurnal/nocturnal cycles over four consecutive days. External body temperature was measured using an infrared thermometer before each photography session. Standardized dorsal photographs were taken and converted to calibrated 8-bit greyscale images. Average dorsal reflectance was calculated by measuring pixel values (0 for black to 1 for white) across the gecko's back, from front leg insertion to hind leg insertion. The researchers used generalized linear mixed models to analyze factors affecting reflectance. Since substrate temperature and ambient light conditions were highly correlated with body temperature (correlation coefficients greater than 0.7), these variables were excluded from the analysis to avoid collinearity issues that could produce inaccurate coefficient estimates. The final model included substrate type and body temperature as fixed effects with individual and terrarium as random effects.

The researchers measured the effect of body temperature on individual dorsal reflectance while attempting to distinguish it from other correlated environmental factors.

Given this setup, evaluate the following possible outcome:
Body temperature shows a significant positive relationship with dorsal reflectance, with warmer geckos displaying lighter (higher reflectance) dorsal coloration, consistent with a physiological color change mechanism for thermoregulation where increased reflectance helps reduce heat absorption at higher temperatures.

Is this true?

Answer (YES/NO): NO